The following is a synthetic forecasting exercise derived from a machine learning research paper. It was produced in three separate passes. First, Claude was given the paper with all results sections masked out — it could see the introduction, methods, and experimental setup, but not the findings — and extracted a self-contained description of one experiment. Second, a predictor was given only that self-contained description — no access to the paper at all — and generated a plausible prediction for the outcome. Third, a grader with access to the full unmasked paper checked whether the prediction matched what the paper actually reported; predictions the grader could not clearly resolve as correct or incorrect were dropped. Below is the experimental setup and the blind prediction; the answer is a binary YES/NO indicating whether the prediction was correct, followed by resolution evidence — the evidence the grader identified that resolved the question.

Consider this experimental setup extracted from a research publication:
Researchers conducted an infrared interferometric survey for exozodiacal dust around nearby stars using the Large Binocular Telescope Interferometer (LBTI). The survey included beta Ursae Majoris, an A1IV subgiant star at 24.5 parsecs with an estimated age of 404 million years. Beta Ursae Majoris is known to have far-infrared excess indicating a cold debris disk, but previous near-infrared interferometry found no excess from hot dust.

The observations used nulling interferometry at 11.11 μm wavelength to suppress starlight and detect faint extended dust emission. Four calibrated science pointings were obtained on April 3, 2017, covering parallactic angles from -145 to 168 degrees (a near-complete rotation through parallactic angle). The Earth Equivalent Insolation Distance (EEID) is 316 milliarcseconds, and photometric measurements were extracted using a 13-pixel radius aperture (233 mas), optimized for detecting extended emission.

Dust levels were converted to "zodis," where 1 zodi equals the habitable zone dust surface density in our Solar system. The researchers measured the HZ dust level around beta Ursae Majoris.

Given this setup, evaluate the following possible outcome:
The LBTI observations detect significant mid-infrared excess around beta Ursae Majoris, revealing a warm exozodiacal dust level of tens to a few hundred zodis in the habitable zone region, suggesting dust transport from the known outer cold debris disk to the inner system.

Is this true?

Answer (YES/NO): YES